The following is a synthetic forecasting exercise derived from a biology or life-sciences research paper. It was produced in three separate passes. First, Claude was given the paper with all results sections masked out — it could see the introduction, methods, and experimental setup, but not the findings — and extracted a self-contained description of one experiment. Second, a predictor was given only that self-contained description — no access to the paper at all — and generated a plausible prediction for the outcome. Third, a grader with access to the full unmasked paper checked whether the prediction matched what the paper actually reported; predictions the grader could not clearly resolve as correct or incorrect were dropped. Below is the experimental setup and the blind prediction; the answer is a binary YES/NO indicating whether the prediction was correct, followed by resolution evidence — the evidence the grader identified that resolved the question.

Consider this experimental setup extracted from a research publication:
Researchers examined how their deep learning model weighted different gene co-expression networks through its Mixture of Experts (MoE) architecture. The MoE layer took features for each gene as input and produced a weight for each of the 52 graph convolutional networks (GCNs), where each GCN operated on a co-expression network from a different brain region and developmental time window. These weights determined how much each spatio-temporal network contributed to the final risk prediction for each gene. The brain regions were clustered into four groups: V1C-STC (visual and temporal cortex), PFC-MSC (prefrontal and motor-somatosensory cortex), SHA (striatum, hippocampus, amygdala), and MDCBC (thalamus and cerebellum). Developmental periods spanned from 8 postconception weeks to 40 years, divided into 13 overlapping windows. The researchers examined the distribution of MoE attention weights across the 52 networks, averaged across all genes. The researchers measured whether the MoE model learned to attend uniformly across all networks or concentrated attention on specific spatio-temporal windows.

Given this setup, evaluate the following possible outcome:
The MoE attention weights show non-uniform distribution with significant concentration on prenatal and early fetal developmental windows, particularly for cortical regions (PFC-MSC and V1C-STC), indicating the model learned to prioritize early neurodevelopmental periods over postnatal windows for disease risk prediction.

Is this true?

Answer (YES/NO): NO